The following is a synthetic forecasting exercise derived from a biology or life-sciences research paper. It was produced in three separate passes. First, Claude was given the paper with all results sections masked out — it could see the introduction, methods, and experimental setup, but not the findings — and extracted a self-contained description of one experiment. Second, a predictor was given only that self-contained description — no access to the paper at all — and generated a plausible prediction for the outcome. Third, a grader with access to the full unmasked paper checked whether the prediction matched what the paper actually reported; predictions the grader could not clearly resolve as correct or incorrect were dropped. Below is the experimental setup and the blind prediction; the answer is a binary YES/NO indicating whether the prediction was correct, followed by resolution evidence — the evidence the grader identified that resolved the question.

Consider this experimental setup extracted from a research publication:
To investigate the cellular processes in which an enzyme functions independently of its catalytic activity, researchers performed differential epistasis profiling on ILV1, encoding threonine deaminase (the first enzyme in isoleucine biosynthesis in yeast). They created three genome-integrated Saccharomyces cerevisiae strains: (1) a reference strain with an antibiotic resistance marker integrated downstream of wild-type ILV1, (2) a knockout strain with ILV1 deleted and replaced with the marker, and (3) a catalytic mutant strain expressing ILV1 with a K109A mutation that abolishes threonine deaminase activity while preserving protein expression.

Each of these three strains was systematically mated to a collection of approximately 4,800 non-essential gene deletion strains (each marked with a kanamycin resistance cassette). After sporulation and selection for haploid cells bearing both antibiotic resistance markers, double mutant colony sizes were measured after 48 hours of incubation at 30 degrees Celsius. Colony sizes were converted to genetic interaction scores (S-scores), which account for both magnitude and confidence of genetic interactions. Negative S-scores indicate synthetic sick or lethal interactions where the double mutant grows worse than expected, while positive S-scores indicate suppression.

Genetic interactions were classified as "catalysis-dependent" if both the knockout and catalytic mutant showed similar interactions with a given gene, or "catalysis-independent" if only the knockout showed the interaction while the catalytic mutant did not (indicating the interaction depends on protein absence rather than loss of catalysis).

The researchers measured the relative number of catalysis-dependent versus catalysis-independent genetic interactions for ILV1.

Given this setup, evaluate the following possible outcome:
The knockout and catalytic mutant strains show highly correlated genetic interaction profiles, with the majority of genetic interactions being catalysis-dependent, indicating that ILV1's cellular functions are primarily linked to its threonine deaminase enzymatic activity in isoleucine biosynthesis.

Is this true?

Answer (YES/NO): NO